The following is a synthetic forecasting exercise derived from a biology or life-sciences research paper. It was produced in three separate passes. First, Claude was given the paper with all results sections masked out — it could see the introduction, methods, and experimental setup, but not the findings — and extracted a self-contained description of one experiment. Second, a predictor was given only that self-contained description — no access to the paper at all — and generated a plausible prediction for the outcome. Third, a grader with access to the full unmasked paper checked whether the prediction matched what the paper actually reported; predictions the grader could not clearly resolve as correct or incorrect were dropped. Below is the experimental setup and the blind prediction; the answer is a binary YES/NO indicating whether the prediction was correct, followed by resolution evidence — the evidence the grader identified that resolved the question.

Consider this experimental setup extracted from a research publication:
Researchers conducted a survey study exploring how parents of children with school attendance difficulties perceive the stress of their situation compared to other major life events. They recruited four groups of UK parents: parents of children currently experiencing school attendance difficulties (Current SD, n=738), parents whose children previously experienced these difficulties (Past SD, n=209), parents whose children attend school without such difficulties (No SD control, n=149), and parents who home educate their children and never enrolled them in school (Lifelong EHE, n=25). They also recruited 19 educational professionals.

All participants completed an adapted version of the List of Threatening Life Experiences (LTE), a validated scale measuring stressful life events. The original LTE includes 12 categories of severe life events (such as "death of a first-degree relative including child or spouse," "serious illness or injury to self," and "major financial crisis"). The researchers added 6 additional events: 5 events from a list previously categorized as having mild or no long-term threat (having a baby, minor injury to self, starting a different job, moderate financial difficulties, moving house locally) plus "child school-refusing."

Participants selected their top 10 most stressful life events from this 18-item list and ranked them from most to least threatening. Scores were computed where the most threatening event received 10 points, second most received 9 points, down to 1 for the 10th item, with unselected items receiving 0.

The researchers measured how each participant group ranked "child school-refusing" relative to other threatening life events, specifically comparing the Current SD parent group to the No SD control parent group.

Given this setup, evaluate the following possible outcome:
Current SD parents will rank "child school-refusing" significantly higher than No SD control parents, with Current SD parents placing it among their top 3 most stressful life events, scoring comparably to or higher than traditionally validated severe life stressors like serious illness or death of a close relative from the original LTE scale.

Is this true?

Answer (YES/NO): YES